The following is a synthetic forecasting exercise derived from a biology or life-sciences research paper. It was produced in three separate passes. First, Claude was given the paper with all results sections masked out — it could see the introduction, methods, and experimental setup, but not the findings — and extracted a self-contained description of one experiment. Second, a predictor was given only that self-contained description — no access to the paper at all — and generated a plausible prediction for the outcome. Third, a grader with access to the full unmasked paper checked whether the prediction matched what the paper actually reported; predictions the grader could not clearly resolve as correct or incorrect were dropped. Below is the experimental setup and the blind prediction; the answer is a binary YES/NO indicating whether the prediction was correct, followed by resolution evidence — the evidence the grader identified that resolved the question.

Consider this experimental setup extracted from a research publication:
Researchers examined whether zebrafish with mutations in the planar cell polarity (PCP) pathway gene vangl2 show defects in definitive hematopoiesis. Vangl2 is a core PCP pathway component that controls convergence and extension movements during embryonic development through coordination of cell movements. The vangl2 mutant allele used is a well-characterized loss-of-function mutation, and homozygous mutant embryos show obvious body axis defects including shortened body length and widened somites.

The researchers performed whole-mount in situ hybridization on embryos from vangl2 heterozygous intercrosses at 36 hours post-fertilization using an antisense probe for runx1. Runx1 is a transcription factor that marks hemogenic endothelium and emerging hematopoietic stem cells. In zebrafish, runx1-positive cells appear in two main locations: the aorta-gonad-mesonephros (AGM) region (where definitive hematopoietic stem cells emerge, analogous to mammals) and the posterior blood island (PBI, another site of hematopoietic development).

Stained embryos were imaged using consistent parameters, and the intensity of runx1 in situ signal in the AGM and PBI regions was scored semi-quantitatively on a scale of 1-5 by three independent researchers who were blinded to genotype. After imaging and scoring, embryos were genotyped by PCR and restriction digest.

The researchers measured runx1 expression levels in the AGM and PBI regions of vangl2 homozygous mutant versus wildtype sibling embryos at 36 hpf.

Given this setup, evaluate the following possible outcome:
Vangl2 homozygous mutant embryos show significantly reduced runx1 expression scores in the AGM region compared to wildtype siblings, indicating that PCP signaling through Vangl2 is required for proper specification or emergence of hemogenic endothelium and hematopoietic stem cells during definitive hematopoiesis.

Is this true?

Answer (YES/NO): YES